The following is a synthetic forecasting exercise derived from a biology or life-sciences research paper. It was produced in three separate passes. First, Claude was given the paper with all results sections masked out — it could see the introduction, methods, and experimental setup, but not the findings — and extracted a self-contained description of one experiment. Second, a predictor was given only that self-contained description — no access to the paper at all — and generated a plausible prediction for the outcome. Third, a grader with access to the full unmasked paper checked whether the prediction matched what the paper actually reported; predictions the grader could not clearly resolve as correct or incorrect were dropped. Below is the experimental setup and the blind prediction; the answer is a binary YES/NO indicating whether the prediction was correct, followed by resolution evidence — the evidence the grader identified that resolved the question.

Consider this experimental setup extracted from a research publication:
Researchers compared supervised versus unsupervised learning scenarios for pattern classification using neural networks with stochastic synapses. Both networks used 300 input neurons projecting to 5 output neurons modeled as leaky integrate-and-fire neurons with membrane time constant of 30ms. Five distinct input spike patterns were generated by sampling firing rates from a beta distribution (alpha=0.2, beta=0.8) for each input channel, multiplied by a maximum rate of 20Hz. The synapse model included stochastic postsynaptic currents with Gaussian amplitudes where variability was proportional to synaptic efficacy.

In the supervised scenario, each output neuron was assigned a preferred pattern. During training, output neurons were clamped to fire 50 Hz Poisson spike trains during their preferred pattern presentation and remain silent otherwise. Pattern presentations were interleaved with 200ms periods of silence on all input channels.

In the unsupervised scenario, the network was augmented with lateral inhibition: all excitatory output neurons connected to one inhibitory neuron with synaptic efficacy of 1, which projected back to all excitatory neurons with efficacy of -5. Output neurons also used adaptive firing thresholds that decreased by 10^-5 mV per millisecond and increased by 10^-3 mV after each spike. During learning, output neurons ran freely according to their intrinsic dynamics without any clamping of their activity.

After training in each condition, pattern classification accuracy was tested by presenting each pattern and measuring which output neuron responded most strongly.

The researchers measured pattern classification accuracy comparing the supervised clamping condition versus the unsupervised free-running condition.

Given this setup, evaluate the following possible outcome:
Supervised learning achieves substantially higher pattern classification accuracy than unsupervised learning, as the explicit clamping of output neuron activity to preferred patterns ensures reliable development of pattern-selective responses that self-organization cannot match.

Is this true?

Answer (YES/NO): NO